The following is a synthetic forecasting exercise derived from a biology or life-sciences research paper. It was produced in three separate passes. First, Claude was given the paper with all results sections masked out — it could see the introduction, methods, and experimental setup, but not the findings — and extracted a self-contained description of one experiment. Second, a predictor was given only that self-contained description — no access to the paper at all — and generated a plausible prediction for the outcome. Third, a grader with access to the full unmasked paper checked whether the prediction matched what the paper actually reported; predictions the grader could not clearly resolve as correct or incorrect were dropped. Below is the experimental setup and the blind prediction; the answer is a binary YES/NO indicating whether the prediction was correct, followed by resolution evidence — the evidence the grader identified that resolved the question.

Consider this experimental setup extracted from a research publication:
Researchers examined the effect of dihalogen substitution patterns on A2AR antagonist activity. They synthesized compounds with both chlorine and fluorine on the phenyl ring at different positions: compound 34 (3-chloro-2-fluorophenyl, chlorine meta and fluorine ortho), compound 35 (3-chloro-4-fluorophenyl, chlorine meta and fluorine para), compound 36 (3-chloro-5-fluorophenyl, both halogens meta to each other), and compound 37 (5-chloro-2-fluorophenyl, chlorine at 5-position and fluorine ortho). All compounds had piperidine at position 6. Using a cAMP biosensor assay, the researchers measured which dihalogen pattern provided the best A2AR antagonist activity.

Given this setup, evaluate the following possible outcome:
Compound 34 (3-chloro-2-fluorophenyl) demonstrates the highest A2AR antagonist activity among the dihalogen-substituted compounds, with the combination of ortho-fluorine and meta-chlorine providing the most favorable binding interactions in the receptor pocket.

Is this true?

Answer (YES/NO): NO